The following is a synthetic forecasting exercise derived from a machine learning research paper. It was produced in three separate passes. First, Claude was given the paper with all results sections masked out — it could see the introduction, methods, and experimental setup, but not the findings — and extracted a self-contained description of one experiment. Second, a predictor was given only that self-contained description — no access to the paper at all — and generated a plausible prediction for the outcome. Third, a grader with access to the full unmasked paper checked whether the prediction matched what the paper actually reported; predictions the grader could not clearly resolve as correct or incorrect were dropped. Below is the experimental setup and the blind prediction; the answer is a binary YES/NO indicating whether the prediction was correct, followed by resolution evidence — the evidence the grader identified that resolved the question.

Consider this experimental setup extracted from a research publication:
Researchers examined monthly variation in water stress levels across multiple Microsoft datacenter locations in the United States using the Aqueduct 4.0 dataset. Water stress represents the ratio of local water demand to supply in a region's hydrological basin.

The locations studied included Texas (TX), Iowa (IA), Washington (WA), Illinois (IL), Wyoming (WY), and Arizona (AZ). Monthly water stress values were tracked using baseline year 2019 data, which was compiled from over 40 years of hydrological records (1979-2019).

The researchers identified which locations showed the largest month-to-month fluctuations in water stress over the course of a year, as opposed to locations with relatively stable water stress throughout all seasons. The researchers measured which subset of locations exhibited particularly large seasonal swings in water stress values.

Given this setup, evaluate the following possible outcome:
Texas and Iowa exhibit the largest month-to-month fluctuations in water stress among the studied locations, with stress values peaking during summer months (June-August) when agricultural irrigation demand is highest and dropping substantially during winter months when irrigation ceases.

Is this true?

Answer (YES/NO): NO